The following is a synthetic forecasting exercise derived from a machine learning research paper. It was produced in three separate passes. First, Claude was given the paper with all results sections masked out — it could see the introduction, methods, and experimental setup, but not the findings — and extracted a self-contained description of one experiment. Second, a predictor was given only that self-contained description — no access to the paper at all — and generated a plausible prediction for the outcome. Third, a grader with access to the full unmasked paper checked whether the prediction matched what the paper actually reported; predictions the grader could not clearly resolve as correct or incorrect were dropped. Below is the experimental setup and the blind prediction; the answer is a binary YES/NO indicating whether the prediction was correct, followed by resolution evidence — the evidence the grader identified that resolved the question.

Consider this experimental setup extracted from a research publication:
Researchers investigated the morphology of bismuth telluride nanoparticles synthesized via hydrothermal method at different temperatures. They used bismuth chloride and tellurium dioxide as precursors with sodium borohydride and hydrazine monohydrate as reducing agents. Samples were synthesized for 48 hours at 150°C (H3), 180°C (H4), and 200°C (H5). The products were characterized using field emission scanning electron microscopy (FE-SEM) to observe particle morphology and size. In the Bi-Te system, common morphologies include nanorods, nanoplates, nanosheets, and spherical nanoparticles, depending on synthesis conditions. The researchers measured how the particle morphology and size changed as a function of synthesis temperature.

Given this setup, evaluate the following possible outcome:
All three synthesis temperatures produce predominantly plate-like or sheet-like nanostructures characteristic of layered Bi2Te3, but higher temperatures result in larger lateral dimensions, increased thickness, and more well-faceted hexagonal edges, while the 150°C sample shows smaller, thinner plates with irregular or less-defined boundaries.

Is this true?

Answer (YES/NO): NO